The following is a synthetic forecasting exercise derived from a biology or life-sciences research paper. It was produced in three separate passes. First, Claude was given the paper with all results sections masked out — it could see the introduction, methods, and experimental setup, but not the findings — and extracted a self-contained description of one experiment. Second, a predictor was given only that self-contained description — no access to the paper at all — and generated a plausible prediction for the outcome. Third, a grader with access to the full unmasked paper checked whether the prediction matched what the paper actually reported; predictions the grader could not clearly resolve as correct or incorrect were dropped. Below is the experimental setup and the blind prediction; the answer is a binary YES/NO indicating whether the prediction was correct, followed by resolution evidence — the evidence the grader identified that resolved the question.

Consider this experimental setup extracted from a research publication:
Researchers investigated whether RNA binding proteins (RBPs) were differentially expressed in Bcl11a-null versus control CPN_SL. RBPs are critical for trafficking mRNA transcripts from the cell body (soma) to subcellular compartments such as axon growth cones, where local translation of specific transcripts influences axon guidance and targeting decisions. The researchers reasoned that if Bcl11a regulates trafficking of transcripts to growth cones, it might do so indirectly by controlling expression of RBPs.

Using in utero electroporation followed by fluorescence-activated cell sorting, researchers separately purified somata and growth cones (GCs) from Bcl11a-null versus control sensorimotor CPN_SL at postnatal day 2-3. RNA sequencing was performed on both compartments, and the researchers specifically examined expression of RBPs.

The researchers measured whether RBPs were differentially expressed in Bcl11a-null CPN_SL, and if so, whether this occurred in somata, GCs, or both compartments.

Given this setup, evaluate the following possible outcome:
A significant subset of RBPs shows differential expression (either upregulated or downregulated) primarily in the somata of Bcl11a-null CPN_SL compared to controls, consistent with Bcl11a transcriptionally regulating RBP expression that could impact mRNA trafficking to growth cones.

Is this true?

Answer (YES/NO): YES